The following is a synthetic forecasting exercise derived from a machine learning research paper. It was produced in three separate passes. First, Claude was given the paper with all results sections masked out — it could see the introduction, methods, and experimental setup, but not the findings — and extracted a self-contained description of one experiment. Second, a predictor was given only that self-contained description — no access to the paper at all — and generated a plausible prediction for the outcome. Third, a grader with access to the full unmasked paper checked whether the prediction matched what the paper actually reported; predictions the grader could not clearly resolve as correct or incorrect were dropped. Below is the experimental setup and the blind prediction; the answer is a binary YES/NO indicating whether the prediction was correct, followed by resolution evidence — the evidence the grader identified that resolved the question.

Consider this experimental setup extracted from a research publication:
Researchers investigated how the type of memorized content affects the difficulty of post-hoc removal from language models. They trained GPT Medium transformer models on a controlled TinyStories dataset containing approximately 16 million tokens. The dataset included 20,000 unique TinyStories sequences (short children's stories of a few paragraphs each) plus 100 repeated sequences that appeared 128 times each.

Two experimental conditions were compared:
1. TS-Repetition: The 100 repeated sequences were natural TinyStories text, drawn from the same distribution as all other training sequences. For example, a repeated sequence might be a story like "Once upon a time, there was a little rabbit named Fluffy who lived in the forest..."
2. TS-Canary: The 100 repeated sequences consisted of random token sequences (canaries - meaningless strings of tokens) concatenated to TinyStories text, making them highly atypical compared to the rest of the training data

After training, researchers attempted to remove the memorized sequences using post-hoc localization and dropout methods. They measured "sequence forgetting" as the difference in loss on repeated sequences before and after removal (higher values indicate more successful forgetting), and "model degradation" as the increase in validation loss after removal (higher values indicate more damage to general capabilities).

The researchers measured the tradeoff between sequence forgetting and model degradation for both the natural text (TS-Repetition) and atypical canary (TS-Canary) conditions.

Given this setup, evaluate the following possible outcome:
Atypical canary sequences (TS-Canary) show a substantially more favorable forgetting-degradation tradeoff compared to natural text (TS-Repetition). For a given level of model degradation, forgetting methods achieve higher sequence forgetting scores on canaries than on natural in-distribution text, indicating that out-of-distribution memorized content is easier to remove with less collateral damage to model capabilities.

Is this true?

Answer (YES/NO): YES